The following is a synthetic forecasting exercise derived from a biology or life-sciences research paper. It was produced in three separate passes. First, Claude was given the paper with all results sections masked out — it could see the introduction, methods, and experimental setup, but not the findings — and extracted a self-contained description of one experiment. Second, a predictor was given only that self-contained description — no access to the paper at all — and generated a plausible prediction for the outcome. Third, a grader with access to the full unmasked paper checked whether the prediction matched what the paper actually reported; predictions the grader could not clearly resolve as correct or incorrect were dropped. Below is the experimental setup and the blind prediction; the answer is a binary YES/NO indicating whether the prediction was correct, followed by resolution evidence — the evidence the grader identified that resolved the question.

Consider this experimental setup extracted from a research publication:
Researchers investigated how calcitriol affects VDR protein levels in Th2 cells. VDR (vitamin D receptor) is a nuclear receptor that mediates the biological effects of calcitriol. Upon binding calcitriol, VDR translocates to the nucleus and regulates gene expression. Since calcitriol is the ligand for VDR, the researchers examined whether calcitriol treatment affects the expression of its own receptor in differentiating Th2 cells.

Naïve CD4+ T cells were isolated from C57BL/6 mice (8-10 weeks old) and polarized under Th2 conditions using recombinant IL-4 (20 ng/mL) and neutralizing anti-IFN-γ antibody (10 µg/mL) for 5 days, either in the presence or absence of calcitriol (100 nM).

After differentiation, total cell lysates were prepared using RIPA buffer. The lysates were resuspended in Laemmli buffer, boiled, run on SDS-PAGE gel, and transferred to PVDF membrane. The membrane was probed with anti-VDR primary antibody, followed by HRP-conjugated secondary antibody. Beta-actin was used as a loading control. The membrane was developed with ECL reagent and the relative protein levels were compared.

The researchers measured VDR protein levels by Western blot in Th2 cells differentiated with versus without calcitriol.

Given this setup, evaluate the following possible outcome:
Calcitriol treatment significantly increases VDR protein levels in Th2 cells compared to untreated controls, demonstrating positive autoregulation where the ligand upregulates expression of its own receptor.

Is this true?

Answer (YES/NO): YES